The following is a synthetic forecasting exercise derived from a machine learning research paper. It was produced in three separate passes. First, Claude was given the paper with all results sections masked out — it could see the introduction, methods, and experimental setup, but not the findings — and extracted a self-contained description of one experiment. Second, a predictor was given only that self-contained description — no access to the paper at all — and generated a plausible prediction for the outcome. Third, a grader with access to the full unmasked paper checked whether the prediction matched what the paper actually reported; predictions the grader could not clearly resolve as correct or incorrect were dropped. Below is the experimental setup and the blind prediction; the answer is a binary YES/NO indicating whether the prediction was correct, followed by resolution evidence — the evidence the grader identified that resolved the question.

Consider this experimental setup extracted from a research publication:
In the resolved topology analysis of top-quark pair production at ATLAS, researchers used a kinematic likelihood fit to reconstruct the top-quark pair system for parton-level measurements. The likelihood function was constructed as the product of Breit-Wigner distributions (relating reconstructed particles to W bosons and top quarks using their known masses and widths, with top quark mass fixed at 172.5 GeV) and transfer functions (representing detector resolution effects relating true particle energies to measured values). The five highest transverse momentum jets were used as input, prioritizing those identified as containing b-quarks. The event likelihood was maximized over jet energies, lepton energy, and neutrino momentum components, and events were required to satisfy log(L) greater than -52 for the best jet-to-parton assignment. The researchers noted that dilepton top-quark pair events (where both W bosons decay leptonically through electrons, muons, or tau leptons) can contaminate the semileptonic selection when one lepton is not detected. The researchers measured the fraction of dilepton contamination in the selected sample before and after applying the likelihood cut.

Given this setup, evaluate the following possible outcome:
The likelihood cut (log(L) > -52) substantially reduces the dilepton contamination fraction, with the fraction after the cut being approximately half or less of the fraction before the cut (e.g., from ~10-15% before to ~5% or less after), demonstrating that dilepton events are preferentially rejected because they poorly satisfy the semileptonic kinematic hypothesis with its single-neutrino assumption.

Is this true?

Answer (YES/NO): NO